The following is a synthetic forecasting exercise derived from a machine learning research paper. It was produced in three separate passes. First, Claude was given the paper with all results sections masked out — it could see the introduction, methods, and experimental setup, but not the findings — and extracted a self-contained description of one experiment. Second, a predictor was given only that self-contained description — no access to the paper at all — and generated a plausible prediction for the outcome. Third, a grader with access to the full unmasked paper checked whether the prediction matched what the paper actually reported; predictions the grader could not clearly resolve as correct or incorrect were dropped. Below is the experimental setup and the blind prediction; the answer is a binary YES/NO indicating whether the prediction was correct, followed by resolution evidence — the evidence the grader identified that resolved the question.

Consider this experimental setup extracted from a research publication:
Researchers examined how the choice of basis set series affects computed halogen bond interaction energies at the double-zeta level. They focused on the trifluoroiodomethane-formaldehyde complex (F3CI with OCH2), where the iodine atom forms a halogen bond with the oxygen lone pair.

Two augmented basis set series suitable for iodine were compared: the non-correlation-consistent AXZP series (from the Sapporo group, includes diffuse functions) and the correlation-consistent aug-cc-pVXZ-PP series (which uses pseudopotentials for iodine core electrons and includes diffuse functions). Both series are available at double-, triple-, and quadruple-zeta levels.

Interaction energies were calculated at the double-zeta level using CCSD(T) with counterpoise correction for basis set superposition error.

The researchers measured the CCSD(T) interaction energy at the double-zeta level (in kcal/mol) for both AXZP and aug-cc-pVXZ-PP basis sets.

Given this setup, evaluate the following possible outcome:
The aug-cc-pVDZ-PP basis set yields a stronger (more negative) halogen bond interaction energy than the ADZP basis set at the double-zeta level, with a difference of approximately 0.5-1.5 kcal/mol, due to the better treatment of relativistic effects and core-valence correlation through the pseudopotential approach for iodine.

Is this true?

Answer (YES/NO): YES